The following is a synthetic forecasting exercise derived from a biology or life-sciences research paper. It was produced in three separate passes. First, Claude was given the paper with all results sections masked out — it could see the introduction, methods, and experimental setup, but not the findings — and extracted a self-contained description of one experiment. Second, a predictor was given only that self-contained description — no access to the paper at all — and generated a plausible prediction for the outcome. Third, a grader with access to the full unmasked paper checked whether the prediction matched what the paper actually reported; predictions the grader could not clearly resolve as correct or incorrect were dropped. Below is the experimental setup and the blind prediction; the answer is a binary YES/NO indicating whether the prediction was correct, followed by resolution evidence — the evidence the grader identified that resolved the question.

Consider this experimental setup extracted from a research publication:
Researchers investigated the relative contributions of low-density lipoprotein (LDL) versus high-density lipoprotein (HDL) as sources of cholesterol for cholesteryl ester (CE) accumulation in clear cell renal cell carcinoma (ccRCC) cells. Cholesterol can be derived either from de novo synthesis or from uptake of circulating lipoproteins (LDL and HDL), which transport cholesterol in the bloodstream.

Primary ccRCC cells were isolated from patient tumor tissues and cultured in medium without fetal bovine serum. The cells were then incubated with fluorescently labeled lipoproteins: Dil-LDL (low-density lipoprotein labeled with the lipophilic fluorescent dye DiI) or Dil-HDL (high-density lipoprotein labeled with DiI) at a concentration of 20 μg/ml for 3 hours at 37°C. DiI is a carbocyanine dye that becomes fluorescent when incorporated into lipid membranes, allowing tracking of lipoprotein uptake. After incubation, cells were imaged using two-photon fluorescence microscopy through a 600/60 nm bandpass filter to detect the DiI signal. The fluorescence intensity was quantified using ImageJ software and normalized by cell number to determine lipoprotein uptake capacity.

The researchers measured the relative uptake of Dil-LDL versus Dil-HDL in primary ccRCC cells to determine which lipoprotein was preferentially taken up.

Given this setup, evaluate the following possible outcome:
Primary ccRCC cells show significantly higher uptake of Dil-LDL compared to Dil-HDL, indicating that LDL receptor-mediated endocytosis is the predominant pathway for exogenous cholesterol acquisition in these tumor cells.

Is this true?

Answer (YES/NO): NO